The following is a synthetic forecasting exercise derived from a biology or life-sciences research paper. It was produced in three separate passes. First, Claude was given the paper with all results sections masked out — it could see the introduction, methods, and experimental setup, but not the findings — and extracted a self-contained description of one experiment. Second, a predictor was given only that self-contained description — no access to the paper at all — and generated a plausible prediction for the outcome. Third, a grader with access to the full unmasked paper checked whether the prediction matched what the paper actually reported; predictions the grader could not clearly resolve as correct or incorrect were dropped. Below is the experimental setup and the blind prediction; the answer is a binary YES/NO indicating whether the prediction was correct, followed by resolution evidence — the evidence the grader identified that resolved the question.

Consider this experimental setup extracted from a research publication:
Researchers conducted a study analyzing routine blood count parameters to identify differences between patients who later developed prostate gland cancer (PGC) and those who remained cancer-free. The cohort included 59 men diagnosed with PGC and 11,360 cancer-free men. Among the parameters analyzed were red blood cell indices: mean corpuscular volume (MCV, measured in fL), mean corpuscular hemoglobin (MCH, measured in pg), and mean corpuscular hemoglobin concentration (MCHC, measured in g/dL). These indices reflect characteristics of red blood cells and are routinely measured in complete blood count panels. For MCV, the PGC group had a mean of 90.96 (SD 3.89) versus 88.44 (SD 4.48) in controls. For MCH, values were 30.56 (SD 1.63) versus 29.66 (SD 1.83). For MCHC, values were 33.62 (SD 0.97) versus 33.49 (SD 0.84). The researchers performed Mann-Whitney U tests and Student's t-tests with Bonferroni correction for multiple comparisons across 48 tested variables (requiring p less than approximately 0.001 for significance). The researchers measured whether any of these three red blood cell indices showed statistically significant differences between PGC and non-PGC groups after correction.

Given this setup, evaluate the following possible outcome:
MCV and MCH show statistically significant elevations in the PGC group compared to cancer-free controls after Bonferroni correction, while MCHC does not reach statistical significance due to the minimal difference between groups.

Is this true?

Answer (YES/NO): NO